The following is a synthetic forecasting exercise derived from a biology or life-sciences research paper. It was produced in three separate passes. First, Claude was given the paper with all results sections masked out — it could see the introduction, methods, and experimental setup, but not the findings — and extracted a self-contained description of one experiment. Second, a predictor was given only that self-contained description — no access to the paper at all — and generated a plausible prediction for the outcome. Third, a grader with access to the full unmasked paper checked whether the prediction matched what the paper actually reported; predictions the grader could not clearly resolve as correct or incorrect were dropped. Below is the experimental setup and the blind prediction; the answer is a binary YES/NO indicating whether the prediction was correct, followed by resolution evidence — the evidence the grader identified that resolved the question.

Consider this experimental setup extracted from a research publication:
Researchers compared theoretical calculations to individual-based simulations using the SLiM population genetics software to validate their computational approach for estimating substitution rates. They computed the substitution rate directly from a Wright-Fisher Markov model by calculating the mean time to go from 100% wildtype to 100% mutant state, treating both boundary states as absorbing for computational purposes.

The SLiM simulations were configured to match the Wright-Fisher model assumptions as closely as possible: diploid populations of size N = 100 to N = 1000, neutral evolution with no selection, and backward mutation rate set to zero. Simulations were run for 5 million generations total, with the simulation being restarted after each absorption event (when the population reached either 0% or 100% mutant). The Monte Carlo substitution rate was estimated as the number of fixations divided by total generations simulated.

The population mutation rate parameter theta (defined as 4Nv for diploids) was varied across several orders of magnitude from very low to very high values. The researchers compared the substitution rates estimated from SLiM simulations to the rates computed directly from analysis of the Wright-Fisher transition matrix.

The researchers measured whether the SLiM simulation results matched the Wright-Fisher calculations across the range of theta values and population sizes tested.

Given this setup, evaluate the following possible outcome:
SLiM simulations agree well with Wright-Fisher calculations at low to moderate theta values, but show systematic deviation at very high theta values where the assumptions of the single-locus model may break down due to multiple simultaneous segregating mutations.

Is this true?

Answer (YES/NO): NO